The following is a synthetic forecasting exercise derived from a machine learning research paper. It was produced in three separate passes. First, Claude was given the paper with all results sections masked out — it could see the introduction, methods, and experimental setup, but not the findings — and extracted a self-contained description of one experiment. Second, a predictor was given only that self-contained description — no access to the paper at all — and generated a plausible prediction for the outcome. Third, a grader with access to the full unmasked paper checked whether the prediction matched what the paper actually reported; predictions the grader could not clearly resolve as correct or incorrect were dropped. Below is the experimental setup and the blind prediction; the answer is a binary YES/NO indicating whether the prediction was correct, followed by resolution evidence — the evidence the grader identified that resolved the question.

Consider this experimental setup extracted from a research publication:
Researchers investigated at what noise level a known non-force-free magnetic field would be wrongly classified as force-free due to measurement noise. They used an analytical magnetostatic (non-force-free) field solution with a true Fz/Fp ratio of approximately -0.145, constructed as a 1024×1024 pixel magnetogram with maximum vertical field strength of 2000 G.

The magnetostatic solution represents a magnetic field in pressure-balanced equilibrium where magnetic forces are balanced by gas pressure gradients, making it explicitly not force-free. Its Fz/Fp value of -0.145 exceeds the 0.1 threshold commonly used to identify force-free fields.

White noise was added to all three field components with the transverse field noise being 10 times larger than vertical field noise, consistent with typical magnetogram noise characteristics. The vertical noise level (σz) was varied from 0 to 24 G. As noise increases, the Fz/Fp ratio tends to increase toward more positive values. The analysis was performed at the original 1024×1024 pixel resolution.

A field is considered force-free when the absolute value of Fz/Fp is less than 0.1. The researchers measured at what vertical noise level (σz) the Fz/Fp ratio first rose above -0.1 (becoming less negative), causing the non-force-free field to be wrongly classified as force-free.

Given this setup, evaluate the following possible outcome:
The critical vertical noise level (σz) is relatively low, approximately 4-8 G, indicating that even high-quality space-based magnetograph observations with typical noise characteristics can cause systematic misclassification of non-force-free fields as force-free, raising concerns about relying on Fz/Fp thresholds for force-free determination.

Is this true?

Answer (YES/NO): NO